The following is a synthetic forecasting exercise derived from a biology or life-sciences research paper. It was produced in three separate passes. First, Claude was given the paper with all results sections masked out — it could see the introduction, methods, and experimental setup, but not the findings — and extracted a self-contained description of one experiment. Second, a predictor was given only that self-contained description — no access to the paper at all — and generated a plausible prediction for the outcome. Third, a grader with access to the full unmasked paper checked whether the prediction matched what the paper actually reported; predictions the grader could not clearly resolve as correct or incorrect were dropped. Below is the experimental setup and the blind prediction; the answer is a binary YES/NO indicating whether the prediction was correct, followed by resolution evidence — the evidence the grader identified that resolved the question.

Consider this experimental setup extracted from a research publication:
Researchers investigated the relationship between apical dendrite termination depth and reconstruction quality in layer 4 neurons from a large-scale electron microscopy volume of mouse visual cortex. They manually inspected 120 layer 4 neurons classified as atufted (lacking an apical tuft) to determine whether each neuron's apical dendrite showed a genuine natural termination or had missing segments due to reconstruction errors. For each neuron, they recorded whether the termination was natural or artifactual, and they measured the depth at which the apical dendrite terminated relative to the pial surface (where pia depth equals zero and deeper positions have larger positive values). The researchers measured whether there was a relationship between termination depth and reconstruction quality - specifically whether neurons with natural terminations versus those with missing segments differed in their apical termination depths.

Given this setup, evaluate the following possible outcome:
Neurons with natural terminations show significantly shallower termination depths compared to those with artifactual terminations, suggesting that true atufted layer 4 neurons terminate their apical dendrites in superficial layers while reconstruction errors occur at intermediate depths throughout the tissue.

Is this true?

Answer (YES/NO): YES